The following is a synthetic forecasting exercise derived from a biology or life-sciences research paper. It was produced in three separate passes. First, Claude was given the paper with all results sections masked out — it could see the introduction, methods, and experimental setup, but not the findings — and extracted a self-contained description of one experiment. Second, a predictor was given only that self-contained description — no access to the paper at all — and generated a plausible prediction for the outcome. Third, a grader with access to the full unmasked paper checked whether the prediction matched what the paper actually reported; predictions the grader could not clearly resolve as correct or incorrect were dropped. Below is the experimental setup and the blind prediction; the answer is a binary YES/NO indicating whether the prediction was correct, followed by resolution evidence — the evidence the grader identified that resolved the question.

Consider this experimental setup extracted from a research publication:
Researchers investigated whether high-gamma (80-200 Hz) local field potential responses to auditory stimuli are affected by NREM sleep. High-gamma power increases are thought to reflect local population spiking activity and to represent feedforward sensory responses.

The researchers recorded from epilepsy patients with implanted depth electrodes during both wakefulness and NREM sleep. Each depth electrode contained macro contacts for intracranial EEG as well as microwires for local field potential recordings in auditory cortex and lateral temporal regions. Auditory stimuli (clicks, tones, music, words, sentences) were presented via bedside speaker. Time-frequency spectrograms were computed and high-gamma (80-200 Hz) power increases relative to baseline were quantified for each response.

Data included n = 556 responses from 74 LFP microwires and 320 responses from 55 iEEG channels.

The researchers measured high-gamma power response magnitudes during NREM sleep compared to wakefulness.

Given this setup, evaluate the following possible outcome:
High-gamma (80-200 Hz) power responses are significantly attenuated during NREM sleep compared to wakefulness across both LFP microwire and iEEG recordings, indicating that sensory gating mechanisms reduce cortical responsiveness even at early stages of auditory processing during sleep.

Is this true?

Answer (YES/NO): NO